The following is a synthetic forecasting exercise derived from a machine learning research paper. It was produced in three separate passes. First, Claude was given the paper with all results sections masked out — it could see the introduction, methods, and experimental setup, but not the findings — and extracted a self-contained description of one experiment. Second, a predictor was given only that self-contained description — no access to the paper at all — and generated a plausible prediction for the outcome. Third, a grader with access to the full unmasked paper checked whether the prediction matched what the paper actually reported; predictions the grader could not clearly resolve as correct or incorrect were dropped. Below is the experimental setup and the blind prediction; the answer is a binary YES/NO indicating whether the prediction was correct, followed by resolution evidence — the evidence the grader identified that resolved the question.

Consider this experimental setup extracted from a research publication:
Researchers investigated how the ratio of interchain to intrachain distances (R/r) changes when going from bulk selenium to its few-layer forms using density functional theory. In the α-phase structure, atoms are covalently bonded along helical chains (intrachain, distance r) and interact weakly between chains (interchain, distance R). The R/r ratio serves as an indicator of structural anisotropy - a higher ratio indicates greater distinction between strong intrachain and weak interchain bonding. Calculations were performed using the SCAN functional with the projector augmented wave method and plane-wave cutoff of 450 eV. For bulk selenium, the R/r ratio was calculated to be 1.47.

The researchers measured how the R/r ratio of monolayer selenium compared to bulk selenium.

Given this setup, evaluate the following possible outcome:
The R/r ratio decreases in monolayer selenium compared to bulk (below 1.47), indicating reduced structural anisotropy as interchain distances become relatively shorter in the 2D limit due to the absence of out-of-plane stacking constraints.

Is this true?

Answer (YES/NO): YES